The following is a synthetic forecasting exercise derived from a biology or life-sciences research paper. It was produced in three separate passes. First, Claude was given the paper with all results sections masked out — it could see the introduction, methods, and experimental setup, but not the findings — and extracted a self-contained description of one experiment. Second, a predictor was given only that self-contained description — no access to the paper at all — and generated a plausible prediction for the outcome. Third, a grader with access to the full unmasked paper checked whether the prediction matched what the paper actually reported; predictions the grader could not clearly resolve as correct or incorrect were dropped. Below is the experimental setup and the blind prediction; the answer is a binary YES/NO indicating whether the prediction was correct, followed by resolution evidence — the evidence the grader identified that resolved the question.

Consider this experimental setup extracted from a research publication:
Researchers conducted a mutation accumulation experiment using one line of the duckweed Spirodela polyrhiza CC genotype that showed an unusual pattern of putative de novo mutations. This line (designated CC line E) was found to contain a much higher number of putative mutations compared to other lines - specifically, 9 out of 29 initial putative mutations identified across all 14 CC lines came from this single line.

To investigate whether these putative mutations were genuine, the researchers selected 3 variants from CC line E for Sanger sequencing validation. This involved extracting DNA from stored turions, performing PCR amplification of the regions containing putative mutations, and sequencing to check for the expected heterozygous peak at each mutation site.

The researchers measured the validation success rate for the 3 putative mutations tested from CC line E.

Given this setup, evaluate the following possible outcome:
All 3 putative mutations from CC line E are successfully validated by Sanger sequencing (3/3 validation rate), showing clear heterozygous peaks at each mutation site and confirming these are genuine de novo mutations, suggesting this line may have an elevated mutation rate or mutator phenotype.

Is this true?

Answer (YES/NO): NO